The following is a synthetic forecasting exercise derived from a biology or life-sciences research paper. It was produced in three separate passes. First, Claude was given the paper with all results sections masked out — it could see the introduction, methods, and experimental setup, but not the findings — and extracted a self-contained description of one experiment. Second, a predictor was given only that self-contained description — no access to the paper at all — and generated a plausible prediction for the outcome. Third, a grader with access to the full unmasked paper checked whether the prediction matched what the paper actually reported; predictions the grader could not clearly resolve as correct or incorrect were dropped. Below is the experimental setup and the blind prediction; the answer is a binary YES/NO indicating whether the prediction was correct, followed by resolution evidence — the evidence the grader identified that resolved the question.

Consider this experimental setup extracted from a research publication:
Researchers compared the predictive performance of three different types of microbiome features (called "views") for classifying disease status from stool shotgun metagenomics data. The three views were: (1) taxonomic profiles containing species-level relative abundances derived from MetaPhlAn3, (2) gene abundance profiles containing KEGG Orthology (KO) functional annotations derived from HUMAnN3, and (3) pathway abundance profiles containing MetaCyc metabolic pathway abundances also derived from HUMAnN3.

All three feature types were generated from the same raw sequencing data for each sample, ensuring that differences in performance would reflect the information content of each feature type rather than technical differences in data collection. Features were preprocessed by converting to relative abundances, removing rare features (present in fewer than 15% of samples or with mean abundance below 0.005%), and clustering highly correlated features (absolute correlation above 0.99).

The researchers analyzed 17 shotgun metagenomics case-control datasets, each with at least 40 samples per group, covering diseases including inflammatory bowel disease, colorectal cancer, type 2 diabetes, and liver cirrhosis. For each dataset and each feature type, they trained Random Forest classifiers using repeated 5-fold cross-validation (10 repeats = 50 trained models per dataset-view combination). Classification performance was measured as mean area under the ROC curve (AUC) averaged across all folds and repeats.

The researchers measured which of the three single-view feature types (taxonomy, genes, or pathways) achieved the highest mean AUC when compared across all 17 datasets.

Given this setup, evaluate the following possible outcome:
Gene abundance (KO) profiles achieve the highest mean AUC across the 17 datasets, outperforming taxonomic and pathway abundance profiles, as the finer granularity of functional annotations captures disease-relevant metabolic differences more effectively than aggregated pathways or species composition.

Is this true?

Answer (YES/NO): NO